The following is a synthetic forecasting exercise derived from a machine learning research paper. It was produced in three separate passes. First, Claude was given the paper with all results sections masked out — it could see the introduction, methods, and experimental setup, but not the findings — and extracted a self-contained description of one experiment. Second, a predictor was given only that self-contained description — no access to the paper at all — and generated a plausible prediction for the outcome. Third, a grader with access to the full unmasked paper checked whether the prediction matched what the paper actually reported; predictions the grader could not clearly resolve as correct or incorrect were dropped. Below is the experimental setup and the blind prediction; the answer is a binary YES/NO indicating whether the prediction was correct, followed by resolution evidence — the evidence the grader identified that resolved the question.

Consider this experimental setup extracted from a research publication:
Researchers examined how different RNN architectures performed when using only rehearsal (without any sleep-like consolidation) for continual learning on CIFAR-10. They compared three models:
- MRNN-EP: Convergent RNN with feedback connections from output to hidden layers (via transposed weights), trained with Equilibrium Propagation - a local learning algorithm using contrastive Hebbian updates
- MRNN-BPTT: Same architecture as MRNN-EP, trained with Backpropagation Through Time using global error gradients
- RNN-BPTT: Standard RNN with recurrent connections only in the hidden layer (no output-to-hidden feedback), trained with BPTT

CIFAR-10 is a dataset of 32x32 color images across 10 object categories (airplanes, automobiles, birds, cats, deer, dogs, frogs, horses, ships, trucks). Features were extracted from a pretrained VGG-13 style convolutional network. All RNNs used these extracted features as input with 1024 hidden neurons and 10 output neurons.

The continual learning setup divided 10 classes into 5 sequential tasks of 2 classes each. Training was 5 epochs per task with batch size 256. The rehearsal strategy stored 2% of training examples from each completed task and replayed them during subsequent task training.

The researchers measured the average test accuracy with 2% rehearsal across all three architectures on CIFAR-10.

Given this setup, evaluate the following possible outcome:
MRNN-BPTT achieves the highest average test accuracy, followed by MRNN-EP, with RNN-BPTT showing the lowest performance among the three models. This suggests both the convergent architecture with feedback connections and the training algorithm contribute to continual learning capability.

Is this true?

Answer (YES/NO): NO